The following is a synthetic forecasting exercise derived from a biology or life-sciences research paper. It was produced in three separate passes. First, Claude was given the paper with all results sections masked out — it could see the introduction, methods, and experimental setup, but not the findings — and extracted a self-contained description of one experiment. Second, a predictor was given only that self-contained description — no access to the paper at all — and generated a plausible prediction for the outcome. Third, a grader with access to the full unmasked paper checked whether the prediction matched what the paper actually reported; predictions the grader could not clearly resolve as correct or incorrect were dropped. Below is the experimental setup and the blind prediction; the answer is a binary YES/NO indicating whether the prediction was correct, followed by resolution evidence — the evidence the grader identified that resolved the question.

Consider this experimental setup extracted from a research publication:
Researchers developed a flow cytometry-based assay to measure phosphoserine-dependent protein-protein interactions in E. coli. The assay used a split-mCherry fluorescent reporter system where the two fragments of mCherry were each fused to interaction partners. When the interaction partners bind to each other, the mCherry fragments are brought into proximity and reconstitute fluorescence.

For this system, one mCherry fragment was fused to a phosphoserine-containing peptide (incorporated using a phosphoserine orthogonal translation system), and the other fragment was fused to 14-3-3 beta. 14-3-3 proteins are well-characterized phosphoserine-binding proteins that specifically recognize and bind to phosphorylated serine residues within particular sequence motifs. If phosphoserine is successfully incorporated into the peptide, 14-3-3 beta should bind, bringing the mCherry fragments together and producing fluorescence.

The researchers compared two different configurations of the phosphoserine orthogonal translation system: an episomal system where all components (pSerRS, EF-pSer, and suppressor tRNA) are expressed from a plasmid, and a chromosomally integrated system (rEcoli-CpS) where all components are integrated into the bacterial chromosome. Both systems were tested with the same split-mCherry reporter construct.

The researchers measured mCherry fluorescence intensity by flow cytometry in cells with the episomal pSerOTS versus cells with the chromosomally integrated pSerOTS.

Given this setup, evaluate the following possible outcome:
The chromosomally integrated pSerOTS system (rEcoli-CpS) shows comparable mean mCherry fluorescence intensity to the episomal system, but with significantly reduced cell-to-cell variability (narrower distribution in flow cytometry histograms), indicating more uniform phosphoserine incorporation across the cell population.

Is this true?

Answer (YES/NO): NO